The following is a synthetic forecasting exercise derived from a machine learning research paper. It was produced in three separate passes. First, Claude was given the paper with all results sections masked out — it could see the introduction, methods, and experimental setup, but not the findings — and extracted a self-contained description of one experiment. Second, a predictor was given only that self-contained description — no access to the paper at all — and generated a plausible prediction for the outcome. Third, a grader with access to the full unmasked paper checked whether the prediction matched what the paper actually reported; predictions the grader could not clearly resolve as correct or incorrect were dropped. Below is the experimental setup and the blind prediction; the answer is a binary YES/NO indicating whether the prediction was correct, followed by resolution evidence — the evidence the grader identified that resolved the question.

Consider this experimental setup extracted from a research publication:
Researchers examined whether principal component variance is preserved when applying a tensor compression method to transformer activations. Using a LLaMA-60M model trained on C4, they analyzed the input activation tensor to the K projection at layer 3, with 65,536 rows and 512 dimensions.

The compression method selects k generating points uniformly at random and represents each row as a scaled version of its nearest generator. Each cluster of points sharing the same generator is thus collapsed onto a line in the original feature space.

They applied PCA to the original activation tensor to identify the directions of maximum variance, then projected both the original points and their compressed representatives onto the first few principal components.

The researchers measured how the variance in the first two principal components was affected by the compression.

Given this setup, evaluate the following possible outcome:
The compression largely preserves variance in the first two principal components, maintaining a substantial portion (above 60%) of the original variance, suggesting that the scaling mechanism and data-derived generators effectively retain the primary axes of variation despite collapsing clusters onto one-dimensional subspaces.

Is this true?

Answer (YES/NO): YES